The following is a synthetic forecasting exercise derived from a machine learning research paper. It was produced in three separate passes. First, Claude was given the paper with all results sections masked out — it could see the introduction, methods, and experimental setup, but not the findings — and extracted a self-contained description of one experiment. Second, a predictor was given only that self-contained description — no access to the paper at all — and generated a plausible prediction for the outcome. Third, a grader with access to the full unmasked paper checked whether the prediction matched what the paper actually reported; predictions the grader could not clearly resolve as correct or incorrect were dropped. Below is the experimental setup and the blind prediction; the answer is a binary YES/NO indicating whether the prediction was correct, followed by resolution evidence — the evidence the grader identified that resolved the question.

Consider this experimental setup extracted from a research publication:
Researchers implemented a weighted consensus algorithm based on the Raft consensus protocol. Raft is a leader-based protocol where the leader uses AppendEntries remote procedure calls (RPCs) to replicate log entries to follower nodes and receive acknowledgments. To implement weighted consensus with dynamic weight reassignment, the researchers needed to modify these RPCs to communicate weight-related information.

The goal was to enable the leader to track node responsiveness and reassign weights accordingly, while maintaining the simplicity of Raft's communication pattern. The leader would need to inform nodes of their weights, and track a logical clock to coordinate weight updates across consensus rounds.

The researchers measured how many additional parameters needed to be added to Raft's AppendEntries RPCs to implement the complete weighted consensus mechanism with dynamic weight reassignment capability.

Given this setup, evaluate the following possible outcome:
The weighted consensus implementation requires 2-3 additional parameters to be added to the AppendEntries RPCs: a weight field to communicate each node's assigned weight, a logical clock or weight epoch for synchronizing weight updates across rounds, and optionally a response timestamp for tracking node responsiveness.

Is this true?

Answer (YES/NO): YES